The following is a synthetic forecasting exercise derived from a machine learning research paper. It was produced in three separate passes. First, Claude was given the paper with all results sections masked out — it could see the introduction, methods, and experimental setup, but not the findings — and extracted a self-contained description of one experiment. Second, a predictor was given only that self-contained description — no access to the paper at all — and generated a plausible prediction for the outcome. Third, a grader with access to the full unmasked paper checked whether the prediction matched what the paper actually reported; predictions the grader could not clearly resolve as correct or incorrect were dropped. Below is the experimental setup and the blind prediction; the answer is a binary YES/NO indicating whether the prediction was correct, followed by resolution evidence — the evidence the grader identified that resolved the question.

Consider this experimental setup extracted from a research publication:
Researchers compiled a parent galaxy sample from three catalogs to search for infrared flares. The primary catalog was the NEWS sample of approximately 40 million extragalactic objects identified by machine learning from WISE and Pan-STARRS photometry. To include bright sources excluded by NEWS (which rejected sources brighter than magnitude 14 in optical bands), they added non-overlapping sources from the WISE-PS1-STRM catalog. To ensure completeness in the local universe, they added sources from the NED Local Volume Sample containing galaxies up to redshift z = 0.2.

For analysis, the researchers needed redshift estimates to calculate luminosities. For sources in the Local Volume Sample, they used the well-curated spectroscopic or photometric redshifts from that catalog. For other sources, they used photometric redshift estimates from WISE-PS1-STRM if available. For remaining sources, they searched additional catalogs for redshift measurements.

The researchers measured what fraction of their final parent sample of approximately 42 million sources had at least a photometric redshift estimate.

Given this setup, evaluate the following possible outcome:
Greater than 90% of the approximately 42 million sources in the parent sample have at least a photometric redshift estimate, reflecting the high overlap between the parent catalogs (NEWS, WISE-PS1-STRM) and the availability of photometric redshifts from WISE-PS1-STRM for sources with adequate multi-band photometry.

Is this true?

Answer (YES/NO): NO